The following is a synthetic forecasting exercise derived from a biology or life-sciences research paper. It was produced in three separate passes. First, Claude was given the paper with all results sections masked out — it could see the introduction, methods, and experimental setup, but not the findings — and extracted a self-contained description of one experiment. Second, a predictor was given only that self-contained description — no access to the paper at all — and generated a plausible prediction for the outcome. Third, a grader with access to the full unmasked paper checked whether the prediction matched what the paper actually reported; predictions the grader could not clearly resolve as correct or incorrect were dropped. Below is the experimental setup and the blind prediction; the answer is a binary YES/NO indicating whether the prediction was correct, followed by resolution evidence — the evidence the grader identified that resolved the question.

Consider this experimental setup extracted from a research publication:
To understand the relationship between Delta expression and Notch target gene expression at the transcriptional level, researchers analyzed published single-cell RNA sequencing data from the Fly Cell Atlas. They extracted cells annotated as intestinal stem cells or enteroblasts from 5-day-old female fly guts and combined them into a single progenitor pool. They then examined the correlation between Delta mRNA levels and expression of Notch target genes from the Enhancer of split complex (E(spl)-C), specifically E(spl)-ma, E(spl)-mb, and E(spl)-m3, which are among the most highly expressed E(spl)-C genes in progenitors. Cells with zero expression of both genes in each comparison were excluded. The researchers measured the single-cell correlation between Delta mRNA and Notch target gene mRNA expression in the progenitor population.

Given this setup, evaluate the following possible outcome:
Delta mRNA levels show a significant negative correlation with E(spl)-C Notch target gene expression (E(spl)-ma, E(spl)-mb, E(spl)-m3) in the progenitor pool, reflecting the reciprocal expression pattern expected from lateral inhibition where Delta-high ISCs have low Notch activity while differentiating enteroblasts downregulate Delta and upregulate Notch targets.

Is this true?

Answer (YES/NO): YES